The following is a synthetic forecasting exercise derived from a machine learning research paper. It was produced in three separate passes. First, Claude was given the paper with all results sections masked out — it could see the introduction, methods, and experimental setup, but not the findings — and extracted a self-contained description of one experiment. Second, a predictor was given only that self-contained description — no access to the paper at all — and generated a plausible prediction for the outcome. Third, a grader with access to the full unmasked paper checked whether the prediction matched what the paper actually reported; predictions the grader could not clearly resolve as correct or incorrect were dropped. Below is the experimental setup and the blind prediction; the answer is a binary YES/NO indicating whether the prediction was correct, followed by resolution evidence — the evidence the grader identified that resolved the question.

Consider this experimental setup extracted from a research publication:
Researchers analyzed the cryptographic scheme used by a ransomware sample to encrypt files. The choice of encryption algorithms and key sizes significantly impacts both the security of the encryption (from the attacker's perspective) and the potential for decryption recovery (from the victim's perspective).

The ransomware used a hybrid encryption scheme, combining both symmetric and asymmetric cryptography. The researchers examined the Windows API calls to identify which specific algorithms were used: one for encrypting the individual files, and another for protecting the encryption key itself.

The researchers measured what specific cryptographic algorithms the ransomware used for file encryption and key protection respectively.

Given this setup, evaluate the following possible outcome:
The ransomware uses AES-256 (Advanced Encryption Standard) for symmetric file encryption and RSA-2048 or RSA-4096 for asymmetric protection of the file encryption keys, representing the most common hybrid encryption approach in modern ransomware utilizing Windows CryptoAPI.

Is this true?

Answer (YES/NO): NO